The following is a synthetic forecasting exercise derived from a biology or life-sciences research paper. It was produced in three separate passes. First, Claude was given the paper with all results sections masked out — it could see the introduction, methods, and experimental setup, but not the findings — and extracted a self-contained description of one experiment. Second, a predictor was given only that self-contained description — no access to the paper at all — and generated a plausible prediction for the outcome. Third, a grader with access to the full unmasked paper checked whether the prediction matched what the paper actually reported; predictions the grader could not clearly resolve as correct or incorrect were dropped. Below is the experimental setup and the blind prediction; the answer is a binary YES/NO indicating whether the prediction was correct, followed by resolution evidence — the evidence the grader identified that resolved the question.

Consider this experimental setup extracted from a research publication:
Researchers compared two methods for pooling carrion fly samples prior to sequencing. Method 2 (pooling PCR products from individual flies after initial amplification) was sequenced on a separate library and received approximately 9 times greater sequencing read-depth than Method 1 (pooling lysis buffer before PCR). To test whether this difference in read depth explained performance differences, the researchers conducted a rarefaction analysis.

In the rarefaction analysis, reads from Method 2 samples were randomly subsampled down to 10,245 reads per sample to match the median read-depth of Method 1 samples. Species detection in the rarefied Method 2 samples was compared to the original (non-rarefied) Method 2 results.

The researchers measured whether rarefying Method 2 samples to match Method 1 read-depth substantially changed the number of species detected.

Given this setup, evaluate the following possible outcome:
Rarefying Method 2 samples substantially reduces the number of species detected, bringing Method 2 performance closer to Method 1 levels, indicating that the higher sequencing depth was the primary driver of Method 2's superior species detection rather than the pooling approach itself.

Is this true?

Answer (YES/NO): NO